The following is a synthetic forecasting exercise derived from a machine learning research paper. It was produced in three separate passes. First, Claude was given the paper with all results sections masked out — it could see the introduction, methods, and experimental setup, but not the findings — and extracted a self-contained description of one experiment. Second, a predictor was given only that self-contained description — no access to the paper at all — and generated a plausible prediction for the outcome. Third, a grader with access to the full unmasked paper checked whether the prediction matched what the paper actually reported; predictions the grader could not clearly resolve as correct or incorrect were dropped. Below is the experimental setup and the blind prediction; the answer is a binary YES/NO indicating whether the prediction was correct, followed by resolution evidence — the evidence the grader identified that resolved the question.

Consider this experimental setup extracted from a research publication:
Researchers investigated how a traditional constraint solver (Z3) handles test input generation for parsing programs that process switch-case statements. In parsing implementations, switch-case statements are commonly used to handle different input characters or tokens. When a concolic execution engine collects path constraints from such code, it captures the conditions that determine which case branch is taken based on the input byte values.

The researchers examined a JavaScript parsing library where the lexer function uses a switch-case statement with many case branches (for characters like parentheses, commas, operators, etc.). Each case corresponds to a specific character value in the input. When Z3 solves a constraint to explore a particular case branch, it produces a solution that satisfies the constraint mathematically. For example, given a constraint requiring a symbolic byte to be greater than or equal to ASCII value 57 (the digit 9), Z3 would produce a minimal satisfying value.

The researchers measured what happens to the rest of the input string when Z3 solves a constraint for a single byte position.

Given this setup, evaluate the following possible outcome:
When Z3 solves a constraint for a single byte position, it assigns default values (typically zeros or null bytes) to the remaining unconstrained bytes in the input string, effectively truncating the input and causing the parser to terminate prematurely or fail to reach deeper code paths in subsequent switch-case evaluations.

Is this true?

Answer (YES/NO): NO